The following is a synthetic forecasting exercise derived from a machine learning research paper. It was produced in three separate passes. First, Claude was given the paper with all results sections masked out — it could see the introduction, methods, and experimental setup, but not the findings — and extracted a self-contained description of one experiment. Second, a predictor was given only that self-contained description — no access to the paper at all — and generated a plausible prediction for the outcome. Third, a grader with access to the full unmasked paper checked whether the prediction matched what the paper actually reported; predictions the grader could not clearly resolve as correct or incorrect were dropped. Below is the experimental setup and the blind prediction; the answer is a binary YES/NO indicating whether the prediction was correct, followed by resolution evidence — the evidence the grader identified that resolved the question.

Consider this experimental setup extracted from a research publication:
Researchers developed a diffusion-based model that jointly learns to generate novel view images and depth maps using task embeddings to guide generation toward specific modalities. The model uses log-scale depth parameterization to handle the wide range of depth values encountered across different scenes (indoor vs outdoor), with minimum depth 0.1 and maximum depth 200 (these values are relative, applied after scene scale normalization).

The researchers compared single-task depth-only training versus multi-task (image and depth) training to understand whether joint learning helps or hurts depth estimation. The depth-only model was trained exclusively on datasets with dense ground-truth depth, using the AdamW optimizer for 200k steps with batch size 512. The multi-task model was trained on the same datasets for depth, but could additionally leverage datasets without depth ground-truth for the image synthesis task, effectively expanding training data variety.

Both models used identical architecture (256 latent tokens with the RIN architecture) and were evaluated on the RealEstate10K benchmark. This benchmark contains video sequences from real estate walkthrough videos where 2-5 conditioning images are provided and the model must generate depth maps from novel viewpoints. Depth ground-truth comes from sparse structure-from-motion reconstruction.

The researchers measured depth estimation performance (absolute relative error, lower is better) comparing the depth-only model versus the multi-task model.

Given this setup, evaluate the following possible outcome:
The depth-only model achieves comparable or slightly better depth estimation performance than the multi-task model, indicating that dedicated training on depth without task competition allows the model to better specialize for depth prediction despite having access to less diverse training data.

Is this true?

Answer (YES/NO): NO